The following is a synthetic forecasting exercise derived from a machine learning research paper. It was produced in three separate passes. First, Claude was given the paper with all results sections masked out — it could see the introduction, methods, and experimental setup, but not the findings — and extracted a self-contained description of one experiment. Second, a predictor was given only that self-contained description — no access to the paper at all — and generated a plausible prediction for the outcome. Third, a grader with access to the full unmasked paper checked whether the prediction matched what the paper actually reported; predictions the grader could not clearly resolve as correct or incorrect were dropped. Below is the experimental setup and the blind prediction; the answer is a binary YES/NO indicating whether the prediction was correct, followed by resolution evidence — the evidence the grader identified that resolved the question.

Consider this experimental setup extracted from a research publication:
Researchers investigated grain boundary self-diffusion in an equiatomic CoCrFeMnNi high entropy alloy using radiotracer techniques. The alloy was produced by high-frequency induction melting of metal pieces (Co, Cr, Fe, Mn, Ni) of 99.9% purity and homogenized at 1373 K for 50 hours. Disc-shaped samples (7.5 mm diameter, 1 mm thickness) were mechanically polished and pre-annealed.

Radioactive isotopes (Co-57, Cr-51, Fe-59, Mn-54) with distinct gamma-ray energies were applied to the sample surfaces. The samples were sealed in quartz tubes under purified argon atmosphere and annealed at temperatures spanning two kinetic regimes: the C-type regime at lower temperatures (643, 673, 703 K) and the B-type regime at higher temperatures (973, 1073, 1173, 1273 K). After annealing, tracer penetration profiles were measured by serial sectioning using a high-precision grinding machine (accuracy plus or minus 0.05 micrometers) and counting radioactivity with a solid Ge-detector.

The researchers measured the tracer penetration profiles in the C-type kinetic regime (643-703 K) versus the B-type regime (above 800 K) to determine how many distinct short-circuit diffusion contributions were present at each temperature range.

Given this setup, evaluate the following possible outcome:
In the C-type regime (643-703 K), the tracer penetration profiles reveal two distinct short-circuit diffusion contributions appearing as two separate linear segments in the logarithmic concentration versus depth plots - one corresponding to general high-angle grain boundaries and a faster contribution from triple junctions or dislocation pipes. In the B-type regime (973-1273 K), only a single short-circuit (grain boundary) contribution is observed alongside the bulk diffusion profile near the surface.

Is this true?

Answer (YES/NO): NO